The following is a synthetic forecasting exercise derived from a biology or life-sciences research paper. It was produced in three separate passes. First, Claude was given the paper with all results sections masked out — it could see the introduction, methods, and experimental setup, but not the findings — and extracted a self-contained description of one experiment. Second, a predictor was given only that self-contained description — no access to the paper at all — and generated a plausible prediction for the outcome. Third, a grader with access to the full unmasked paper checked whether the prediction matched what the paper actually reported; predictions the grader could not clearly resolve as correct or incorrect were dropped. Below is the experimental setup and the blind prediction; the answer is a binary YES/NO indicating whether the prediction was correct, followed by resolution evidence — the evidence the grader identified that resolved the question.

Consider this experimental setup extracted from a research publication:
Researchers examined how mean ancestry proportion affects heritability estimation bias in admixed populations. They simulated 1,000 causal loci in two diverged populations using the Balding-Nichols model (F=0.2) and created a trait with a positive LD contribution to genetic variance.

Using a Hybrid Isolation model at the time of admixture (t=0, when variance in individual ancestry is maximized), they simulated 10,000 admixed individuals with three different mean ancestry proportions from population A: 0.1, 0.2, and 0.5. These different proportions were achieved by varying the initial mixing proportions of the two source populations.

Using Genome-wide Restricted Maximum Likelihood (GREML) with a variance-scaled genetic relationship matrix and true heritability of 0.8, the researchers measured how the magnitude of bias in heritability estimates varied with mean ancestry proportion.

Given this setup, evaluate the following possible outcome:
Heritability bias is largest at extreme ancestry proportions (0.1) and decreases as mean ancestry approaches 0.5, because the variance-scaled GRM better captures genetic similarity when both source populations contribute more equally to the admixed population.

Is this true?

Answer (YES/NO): NO